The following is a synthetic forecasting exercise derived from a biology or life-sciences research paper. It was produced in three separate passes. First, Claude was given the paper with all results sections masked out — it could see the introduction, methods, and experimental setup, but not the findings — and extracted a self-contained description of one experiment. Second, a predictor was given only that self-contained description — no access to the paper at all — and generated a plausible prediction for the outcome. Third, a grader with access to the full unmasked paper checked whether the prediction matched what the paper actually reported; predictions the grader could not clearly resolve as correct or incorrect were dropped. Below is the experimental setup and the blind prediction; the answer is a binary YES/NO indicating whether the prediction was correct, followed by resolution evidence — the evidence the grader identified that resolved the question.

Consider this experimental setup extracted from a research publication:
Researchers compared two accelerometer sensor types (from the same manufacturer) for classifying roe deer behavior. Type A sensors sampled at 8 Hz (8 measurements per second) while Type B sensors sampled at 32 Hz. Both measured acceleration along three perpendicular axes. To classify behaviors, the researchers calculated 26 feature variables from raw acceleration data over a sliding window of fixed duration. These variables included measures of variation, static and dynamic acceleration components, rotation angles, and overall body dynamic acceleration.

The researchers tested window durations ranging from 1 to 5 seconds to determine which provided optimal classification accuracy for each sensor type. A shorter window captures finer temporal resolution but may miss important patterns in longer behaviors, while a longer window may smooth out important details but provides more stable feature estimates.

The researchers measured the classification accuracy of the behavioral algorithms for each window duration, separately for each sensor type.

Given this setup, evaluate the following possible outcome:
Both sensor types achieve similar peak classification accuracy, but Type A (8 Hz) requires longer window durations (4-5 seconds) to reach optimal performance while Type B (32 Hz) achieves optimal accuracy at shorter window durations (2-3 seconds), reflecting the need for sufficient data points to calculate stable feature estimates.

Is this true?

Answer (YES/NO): YES